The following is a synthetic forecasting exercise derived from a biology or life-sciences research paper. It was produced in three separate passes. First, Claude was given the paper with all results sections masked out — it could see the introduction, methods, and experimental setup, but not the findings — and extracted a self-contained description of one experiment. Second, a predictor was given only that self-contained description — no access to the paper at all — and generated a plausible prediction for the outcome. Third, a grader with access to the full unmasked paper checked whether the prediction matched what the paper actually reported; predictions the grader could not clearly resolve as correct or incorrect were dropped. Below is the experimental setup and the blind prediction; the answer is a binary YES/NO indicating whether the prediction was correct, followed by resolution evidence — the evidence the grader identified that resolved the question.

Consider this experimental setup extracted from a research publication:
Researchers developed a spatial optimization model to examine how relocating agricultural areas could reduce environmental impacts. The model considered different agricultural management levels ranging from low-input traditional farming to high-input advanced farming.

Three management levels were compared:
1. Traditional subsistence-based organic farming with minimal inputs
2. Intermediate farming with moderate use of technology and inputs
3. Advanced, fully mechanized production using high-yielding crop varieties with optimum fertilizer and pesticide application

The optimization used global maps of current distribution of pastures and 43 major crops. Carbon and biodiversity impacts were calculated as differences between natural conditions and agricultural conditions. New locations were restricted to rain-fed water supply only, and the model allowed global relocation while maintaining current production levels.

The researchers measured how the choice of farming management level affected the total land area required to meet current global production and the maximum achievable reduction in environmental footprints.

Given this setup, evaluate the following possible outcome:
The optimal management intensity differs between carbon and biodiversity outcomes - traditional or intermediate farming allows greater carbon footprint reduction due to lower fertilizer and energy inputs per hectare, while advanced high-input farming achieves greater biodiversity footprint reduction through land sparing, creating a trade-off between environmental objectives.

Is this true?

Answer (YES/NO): NO